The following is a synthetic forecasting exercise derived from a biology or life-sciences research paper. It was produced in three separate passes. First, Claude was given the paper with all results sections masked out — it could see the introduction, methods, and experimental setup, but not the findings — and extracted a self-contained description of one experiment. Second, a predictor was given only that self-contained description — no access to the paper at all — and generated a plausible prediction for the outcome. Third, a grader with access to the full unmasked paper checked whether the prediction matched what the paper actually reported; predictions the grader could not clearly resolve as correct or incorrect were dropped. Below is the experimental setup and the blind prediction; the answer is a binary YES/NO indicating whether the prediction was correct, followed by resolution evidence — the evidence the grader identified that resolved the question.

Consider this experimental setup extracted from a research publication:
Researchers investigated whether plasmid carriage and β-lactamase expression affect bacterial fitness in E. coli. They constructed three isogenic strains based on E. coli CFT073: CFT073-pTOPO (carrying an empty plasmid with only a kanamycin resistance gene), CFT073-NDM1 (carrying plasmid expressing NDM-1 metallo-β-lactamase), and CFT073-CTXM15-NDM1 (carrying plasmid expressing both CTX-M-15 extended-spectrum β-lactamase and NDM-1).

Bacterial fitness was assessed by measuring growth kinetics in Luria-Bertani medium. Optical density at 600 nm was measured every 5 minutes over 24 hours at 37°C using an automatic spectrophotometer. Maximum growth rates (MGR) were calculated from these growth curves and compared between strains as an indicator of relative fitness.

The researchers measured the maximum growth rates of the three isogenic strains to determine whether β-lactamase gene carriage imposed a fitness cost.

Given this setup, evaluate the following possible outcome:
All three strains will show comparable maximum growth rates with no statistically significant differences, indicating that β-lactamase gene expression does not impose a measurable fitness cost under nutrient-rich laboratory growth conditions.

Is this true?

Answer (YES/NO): NO